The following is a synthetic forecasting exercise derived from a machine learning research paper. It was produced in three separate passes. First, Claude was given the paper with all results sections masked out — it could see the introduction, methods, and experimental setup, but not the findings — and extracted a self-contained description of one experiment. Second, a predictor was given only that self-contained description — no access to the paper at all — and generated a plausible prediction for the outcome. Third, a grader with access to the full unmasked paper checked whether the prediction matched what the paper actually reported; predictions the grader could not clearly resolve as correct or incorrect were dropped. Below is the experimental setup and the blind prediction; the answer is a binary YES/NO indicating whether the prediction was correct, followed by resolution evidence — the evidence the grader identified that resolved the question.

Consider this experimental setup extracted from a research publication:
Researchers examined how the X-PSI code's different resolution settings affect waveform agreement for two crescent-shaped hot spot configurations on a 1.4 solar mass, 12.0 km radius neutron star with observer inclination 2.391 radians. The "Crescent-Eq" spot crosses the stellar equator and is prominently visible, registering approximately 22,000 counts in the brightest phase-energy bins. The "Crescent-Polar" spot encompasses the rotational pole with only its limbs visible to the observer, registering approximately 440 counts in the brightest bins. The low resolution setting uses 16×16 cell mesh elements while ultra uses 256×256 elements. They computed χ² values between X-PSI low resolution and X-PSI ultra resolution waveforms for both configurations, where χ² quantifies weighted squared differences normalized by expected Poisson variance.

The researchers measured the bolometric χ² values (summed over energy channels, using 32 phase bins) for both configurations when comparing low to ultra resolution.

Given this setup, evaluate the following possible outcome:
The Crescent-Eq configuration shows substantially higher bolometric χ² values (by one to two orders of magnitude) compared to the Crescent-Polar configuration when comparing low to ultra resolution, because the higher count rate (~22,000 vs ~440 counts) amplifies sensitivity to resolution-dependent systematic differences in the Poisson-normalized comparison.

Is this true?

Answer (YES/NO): NO